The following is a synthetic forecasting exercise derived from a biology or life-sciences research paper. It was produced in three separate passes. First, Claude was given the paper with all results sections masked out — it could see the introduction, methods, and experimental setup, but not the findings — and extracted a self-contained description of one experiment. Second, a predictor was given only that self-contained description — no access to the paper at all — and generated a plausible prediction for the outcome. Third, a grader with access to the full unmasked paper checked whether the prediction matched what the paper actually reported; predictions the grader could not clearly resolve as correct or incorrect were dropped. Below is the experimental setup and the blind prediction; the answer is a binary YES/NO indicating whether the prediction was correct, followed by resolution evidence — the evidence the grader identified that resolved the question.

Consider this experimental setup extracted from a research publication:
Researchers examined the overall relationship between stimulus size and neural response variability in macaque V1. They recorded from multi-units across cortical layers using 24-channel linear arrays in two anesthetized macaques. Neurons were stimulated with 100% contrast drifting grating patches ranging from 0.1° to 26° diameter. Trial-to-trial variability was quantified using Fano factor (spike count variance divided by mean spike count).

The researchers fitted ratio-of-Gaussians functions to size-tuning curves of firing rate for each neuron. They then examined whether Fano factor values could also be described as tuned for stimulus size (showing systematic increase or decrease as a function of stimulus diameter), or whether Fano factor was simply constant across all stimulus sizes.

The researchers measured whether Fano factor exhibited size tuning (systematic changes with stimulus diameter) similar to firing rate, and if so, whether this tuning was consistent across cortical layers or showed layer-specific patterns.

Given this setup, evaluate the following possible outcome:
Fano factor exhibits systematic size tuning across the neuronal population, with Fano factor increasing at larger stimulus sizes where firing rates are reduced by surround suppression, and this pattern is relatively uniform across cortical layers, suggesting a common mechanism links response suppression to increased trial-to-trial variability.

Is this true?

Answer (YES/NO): NO